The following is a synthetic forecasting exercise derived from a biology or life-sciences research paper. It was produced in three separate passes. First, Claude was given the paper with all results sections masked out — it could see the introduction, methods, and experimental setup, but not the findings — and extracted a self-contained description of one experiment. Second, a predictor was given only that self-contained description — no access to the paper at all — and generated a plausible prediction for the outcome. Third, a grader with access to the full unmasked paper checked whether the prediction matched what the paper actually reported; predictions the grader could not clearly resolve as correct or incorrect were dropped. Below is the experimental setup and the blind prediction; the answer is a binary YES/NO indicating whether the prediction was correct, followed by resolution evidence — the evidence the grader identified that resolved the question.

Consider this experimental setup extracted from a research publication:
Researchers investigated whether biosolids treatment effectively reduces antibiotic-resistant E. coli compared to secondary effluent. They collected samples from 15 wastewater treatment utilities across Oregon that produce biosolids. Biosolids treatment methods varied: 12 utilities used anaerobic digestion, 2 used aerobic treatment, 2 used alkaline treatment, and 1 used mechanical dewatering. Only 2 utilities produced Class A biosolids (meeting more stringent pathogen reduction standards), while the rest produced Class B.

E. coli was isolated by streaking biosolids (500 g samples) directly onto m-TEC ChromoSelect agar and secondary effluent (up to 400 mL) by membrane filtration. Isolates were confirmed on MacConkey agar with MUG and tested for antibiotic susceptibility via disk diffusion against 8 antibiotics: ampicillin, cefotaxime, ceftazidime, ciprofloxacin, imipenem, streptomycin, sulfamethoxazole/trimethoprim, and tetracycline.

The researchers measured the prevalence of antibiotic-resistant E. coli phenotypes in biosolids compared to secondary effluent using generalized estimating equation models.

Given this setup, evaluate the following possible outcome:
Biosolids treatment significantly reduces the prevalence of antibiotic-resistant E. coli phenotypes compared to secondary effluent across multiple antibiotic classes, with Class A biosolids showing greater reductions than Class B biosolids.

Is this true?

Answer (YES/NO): NO